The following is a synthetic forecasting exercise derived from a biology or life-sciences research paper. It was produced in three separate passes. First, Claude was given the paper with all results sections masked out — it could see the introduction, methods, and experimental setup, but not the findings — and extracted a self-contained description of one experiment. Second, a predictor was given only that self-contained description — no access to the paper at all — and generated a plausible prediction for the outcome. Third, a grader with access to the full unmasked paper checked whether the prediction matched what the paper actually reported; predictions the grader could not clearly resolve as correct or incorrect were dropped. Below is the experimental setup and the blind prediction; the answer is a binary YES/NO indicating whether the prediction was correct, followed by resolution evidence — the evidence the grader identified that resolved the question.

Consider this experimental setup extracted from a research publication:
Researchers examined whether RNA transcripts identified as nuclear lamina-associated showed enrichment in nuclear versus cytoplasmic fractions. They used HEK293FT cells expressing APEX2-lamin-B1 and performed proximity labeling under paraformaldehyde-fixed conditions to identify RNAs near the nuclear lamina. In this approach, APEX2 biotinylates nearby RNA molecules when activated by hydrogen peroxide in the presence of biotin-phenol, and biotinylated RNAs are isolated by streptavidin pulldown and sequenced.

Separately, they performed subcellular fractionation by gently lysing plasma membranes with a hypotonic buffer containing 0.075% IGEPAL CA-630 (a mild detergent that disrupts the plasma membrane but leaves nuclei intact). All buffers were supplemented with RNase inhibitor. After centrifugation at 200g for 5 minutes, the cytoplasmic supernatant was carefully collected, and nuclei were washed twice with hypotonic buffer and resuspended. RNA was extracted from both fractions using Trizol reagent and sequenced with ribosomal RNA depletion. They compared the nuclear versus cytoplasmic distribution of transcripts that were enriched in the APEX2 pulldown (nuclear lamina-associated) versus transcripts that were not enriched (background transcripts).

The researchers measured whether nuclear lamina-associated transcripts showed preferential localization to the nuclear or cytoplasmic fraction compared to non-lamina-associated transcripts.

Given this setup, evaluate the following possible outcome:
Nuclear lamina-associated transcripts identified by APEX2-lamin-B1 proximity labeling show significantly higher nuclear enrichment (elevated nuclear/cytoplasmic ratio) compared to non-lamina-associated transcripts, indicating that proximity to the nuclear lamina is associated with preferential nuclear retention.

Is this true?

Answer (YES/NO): NO